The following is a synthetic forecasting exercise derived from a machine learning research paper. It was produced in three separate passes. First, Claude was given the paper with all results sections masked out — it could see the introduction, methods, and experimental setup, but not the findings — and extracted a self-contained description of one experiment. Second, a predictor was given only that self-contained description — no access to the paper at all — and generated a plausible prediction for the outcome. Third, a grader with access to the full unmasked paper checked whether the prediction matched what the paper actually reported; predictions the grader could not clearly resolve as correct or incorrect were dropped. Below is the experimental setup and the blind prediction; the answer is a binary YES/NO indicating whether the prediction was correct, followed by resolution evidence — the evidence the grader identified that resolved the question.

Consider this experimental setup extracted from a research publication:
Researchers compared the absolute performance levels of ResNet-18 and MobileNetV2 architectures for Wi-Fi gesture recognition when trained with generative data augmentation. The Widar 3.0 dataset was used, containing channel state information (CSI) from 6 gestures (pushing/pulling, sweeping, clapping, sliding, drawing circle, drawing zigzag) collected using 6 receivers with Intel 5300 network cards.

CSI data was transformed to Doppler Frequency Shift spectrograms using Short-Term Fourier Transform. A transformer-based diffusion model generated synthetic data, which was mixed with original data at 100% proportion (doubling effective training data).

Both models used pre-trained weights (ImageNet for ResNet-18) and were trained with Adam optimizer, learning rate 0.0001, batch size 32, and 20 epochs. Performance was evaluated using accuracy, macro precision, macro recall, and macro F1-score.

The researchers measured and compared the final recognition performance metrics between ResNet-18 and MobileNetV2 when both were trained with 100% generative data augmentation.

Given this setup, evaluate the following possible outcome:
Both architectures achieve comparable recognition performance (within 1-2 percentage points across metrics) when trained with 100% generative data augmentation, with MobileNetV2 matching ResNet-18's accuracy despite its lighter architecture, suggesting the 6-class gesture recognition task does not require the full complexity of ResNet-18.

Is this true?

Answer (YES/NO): NO